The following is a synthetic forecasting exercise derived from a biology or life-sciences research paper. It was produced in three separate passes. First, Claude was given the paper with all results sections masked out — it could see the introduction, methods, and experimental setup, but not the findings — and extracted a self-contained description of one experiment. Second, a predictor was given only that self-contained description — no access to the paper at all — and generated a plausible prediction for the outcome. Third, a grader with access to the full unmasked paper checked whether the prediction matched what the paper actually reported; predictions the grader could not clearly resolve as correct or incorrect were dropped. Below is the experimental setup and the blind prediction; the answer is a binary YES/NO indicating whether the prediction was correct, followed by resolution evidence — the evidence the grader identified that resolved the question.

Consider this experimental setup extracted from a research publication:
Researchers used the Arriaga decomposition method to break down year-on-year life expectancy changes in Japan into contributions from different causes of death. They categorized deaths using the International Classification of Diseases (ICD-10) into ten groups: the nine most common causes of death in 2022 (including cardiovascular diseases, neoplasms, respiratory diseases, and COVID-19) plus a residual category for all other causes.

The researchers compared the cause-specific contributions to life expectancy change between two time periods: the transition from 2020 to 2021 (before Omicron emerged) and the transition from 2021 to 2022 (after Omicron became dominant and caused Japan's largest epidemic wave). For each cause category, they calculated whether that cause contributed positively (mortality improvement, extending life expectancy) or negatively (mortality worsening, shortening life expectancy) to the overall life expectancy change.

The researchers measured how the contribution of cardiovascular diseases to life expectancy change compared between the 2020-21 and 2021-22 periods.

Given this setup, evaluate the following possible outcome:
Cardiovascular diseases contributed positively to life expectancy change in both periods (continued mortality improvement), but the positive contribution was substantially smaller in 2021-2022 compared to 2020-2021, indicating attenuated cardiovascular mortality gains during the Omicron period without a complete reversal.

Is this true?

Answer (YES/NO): NO